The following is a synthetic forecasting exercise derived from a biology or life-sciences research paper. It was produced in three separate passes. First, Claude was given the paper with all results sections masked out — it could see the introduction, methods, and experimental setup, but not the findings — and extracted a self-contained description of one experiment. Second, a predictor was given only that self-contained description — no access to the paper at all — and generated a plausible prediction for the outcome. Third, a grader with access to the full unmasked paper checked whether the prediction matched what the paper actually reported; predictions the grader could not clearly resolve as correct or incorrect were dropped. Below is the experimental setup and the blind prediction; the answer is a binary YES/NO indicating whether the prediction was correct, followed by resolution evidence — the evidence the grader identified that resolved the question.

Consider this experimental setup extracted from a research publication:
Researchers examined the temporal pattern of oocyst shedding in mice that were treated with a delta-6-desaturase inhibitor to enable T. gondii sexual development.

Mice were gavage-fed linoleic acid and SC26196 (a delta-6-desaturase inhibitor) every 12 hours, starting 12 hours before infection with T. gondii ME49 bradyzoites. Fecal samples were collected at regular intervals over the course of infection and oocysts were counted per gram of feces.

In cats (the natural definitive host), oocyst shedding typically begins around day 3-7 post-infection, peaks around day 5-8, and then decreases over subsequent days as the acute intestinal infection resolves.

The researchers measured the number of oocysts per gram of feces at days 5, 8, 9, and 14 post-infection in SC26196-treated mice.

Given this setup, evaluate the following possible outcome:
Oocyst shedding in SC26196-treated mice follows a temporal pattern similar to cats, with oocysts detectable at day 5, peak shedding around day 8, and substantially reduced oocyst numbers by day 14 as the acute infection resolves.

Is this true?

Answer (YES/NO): YES